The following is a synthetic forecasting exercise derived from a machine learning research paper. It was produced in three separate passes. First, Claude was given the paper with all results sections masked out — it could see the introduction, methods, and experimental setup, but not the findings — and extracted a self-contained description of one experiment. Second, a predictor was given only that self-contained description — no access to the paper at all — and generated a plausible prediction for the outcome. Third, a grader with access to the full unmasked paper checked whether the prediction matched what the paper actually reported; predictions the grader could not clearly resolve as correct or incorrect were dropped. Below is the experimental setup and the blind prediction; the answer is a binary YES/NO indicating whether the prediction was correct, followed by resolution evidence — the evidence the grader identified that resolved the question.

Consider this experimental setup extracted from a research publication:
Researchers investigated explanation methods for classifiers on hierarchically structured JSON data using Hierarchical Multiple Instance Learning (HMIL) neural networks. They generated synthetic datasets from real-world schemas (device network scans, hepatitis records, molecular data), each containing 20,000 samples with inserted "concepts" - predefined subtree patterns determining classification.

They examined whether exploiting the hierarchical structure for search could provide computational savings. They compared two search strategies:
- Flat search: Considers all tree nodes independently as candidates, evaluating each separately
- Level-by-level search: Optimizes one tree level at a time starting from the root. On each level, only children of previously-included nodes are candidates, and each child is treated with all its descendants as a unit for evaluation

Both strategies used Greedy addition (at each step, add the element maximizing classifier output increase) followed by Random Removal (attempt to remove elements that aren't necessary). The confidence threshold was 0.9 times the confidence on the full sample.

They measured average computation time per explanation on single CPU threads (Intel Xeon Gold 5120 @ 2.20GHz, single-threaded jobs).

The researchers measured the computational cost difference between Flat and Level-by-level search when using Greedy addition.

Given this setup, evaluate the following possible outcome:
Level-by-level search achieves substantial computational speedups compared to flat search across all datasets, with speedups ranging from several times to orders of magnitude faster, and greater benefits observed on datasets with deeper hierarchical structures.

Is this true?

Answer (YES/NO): NO